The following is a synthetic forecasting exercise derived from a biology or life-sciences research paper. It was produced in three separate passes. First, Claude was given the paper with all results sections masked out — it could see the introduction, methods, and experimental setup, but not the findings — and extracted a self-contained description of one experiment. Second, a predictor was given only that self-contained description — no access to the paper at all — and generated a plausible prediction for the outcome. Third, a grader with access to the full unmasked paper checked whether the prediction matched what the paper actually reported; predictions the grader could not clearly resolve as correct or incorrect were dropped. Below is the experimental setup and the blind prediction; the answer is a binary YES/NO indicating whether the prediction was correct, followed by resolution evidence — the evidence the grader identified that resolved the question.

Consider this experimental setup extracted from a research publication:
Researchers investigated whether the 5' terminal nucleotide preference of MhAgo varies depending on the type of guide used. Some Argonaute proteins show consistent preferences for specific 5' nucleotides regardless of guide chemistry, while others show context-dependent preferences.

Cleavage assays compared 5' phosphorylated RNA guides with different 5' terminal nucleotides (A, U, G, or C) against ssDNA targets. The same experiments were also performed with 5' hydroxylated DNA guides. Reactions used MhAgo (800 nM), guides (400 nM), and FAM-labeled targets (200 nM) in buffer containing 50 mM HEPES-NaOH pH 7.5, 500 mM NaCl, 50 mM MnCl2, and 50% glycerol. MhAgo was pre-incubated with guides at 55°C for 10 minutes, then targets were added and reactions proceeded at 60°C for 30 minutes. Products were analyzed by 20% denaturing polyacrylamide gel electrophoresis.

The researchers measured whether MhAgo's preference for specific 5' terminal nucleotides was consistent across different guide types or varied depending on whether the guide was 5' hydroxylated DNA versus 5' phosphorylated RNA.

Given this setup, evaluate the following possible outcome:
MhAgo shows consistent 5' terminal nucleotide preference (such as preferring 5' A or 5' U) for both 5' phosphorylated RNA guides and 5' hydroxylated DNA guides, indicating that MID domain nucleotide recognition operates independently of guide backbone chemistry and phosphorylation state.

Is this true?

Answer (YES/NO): NO